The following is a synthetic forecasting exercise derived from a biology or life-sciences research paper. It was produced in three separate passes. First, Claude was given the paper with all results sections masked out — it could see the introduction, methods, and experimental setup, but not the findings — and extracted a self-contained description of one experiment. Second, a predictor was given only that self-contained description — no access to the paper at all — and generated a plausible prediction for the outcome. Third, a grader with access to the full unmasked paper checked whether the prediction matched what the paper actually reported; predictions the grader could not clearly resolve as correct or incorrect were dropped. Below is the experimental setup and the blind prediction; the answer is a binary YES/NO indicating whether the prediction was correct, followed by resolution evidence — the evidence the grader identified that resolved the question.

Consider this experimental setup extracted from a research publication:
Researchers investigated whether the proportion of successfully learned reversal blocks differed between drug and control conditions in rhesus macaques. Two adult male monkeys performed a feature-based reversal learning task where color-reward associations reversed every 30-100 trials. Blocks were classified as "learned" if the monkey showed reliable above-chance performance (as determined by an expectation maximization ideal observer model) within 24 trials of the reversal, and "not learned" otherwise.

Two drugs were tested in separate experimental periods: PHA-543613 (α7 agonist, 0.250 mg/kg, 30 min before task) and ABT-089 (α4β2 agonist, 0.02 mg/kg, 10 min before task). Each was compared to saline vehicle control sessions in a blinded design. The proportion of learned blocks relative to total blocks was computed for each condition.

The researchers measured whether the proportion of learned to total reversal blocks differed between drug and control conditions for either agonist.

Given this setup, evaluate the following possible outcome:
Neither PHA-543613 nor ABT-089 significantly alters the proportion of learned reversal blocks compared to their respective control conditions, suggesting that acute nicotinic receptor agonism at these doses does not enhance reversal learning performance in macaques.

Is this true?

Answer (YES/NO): NO